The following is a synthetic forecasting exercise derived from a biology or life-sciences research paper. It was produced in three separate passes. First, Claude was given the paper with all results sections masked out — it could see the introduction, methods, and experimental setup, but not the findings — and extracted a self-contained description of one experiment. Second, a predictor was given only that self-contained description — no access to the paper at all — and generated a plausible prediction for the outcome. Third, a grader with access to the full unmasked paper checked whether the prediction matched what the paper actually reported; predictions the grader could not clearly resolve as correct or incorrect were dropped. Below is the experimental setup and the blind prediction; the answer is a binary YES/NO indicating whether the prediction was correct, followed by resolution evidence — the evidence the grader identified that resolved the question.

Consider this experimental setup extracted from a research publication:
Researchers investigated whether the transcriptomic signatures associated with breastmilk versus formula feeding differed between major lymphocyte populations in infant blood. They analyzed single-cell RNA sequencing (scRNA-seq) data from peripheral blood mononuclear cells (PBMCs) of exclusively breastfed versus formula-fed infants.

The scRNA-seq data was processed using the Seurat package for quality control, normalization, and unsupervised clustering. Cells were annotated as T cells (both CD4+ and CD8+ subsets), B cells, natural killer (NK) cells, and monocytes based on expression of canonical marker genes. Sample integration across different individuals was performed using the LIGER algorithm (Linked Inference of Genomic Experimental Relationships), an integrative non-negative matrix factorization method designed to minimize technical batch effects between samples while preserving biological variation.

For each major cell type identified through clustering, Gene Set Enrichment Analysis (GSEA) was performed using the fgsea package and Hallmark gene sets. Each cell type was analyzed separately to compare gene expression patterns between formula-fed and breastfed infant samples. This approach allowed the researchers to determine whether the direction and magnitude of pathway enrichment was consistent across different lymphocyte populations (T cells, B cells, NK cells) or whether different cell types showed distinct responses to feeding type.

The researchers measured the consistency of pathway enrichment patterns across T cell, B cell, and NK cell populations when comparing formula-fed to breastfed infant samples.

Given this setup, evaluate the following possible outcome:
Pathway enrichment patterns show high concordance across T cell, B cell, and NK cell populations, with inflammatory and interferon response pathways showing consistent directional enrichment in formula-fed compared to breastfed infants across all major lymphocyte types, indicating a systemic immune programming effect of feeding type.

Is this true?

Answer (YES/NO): NO